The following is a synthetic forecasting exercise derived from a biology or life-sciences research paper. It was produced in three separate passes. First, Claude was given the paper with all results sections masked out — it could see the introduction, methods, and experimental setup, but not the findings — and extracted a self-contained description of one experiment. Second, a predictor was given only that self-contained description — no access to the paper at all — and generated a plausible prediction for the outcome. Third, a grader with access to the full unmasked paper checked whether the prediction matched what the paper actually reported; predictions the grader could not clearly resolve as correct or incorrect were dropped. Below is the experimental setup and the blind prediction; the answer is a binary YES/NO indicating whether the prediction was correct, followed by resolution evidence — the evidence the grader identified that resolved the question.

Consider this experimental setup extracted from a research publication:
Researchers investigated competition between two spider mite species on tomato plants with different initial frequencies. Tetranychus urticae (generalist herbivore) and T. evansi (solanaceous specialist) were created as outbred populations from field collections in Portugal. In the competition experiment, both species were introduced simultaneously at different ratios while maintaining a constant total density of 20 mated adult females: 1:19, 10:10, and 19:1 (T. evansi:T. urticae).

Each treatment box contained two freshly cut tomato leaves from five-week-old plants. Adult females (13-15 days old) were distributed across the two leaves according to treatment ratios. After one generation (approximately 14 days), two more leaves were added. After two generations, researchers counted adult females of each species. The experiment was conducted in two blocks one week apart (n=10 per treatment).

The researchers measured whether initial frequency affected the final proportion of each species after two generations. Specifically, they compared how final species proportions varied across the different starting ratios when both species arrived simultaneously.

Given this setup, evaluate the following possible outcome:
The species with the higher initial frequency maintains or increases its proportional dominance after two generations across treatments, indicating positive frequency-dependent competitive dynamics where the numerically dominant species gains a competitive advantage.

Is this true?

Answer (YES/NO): NO